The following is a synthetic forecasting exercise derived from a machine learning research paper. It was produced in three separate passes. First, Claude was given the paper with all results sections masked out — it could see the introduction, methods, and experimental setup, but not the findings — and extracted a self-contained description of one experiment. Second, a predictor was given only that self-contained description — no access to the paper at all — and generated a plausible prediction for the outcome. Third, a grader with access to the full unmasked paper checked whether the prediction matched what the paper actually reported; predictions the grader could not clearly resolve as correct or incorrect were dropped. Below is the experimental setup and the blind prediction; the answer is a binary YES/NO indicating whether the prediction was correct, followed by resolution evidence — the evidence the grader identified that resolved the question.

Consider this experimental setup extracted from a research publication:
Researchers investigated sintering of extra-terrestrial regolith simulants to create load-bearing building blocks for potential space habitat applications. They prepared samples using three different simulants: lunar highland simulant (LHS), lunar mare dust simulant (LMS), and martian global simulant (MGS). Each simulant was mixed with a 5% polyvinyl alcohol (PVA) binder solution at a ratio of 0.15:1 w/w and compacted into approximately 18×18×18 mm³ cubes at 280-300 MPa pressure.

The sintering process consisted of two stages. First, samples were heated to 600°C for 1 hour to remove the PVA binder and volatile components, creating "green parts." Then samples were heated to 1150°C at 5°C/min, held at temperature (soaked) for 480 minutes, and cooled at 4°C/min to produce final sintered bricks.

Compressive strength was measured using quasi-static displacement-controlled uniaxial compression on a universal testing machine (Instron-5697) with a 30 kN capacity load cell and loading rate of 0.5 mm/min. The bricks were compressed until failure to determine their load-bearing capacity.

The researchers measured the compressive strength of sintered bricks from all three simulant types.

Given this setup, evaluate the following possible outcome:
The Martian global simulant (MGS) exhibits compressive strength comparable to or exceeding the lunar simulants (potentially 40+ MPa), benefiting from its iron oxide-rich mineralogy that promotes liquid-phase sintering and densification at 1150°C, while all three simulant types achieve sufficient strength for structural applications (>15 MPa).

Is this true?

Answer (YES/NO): NO